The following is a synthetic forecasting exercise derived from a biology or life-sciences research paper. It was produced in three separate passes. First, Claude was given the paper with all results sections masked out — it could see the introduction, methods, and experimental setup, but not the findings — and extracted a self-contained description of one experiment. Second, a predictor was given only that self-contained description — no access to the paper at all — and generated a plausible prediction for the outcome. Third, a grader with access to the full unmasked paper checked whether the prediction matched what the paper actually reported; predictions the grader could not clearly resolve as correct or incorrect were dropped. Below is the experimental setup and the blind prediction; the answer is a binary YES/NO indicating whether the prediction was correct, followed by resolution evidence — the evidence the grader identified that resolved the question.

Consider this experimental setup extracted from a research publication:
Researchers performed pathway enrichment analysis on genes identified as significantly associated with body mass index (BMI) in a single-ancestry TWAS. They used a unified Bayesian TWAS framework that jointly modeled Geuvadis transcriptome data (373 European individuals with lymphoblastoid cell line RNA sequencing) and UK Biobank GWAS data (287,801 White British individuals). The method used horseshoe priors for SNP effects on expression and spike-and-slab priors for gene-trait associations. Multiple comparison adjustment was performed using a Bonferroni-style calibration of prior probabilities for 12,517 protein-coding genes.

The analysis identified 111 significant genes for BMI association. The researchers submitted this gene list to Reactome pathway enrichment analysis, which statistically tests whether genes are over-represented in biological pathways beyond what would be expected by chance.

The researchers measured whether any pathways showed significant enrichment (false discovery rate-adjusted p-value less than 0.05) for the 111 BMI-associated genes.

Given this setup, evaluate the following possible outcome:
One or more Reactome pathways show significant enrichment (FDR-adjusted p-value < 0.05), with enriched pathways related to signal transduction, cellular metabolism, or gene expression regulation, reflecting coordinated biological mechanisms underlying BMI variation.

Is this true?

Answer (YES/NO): NO